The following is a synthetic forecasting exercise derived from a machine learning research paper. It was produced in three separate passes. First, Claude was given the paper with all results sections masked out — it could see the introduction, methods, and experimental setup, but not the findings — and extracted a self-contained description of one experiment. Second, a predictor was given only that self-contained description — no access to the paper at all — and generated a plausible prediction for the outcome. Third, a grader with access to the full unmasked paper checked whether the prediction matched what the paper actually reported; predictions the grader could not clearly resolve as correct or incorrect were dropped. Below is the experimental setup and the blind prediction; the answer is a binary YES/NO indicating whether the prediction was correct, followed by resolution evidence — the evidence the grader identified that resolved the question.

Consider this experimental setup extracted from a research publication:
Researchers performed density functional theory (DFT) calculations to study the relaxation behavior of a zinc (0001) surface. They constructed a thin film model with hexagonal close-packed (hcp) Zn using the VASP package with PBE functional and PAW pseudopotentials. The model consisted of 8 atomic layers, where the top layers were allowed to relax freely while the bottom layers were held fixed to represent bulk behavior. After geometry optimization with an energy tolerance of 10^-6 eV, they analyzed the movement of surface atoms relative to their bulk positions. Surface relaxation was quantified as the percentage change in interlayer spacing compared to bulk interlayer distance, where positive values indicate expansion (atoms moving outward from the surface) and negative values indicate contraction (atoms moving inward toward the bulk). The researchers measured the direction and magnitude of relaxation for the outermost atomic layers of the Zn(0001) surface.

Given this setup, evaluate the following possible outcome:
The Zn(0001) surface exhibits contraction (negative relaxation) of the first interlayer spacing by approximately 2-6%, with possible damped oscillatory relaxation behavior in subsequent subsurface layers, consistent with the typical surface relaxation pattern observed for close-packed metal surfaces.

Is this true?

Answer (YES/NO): NO